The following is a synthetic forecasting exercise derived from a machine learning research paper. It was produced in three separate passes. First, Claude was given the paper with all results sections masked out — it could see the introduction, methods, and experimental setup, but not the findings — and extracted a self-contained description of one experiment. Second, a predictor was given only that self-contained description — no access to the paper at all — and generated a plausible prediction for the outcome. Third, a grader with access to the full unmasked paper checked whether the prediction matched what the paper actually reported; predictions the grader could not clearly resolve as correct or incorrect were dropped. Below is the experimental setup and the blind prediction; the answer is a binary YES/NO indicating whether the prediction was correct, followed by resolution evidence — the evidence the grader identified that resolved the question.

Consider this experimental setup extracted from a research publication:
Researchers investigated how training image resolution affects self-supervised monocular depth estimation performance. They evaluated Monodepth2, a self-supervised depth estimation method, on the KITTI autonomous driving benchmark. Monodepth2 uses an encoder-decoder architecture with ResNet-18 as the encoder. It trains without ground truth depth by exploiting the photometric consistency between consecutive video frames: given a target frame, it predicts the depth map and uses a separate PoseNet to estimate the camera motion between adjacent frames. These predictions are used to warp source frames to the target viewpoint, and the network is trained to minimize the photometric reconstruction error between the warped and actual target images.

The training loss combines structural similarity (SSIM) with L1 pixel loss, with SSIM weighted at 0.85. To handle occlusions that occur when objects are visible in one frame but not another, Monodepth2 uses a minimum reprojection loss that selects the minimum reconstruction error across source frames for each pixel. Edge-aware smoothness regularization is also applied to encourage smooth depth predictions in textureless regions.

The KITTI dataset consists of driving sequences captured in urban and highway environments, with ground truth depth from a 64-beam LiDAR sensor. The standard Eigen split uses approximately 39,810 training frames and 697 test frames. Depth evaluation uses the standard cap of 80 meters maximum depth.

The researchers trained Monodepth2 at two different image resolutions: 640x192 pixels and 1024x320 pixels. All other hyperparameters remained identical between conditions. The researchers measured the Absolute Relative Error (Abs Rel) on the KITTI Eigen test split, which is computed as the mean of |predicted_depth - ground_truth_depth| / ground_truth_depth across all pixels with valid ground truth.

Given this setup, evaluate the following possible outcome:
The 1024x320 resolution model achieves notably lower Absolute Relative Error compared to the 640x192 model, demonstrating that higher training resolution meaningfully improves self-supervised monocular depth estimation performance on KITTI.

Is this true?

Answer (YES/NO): NO